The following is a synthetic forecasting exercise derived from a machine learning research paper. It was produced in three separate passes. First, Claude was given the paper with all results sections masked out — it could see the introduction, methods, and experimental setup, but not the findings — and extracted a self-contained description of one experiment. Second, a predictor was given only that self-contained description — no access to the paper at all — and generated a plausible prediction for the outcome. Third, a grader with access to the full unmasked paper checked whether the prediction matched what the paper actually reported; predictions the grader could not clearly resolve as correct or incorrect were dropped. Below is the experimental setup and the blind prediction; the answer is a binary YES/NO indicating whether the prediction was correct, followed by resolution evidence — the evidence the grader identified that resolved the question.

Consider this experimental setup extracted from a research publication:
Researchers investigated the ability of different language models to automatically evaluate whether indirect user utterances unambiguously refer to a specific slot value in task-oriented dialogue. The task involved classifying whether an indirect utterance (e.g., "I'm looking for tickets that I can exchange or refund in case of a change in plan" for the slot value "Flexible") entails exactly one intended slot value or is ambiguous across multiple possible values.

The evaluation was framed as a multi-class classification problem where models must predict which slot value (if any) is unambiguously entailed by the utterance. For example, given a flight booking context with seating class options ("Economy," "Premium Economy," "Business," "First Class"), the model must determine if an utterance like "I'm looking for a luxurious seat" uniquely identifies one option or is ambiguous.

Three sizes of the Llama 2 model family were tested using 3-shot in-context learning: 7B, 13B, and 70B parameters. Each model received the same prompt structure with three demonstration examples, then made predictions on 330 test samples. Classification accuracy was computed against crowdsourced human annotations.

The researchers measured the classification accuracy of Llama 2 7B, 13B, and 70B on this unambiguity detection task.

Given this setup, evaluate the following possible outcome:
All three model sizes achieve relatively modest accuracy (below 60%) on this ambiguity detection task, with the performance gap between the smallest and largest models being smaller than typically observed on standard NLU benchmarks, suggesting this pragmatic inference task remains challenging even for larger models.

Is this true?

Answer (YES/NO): NO